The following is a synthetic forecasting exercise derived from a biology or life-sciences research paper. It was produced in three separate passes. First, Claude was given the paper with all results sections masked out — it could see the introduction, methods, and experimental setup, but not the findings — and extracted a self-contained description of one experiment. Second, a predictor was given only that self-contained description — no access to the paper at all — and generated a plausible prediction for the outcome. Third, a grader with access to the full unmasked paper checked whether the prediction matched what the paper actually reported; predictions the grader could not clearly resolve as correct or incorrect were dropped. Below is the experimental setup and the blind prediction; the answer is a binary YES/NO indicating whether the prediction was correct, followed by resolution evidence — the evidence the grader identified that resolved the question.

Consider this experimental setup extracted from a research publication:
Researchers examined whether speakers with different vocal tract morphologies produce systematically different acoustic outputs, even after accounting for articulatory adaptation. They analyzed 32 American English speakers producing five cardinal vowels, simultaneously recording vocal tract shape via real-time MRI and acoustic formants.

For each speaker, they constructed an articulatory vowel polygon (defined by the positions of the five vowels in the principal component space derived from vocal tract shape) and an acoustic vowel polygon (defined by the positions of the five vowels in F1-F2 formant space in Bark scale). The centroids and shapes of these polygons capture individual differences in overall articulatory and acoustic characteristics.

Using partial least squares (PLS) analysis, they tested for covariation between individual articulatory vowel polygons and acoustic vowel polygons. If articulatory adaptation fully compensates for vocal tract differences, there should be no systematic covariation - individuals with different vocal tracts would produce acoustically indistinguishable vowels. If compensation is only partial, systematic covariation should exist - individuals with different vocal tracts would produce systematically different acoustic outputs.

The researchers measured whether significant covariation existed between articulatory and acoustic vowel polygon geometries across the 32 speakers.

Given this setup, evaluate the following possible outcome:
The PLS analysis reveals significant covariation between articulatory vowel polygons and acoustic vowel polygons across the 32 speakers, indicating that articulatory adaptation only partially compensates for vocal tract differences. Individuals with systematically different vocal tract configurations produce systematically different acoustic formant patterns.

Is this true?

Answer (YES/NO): YES